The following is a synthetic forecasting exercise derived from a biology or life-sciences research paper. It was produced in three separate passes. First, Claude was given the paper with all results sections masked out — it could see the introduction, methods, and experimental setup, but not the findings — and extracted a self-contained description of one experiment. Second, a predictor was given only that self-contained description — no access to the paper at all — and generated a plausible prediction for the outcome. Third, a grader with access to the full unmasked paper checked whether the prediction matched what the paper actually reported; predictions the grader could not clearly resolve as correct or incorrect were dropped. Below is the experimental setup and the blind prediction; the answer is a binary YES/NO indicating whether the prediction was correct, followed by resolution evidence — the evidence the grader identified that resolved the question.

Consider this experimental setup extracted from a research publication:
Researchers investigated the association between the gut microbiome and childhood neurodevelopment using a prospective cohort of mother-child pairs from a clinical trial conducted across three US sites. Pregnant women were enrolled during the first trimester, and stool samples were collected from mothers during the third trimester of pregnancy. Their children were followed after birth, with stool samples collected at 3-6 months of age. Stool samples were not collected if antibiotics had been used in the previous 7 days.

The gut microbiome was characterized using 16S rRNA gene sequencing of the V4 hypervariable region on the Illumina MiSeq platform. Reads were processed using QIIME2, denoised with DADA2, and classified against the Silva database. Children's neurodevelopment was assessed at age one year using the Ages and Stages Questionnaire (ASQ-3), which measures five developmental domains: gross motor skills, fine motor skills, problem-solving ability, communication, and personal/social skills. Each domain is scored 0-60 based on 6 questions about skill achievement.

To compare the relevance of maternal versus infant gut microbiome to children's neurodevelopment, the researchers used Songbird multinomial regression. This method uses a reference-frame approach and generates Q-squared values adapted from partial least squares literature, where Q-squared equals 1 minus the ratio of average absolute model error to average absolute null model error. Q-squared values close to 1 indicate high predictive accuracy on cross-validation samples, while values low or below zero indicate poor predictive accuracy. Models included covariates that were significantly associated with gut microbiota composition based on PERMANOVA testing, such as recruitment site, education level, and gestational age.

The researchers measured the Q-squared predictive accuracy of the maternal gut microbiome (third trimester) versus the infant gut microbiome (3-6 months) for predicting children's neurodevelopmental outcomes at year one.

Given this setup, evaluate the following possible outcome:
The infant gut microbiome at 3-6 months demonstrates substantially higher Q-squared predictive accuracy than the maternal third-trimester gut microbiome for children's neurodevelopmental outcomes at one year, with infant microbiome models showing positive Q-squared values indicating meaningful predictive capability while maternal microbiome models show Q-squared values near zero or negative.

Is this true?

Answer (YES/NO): NO